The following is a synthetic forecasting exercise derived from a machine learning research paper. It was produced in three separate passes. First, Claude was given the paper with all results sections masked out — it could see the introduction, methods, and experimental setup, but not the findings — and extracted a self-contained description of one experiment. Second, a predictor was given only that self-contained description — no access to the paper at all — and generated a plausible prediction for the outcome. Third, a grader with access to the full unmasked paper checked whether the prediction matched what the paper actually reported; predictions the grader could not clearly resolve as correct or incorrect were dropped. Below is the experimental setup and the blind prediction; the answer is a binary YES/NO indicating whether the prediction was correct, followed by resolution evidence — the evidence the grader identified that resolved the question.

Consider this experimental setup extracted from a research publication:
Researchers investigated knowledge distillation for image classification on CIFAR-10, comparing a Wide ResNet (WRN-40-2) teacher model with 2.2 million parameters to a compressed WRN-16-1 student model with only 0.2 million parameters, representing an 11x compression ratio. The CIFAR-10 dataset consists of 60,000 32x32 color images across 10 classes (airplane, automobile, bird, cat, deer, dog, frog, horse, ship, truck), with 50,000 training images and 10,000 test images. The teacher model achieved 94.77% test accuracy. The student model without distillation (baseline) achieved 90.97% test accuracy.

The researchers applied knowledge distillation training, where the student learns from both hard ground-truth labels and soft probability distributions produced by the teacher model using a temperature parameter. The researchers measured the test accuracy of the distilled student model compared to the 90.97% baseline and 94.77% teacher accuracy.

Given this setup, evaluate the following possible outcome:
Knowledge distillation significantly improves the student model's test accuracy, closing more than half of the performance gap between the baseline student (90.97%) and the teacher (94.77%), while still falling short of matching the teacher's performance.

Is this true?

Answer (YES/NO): NO